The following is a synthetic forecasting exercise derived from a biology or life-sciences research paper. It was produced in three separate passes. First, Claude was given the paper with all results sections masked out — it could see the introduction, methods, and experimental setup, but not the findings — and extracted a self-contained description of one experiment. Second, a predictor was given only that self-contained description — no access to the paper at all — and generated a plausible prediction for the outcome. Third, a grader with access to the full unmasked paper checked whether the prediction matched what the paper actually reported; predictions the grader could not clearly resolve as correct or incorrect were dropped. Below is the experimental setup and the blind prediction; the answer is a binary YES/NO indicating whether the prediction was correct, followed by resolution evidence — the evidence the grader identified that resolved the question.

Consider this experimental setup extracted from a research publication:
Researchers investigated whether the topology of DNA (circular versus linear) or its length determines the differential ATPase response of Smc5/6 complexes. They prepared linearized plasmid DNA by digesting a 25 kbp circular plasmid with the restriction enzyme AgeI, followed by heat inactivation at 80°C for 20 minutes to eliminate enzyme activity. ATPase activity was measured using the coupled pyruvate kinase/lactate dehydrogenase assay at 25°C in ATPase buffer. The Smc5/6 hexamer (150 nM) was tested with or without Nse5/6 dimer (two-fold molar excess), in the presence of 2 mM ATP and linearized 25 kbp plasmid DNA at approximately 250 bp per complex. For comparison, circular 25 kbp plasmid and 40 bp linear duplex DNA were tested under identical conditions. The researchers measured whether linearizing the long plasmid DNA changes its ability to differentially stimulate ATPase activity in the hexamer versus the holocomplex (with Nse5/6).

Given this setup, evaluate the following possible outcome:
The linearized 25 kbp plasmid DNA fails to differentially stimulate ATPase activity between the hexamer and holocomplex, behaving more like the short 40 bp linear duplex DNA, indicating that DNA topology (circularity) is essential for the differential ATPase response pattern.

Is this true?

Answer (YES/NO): NO